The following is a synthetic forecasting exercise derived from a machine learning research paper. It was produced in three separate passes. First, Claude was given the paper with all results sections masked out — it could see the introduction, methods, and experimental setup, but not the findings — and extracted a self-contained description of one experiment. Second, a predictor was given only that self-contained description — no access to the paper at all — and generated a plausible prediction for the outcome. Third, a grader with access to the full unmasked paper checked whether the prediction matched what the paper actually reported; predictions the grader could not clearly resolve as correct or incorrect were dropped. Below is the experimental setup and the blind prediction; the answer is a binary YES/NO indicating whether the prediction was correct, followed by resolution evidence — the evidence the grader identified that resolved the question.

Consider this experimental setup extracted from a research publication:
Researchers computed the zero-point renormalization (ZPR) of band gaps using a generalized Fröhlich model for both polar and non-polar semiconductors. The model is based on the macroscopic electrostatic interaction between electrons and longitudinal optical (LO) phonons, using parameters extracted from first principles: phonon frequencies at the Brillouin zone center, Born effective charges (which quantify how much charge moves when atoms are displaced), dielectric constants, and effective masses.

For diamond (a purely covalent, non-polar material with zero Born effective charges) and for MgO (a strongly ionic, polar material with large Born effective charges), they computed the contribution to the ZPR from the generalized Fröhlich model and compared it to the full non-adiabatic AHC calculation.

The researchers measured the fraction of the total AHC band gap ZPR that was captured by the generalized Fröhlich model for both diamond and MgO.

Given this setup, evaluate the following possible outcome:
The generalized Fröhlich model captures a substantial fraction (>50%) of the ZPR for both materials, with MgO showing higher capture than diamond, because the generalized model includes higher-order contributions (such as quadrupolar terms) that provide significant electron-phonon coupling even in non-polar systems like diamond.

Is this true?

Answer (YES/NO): NO